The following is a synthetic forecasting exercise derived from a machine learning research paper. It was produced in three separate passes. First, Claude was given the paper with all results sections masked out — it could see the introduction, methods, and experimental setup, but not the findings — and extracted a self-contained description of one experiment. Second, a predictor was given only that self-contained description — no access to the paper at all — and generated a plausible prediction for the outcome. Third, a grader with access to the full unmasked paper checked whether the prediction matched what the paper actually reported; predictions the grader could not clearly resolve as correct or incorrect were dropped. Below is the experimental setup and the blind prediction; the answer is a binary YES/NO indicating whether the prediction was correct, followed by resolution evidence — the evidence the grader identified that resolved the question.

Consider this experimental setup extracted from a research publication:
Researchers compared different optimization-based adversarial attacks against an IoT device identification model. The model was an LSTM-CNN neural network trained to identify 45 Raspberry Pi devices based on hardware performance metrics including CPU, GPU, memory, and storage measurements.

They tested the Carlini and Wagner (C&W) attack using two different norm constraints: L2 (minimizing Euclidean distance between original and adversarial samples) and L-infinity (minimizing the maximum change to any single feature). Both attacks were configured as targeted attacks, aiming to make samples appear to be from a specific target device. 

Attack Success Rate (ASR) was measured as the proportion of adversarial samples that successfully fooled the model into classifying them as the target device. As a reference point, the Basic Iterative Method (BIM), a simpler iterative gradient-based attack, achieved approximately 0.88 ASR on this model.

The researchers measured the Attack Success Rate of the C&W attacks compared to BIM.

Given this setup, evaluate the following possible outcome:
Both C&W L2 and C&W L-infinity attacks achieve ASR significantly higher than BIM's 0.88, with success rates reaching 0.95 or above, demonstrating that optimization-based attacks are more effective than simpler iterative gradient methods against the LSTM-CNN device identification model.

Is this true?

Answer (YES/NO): NO